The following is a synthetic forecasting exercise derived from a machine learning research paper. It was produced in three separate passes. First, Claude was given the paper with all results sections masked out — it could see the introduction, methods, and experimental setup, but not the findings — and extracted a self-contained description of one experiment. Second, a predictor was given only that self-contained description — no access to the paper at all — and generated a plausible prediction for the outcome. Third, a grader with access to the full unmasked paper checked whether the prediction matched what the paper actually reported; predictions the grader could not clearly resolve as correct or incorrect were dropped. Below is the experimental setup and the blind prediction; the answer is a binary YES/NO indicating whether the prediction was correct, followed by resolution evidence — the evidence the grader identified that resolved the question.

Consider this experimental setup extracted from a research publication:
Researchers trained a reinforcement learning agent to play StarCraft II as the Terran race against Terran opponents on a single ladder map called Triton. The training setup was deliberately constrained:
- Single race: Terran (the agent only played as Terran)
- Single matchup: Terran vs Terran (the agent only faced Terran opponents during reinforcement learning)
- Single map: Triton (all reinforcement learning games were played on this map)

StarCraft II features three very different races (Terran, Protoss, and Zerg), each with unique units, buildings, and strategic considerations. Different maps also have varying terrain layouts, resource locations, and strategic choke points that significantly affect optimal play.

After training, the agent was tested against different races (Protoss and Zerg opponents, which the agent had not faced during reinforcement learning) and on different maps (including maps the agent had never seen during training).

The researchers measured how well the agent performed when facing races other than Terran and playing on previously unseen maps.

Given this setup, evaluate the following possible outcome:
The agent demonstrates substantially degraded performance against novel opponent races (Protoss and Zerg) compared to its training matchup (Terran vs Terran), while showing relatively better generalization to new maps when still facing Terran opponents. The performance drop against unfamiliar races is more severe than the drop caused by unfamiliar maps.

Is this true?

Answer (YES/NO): NO